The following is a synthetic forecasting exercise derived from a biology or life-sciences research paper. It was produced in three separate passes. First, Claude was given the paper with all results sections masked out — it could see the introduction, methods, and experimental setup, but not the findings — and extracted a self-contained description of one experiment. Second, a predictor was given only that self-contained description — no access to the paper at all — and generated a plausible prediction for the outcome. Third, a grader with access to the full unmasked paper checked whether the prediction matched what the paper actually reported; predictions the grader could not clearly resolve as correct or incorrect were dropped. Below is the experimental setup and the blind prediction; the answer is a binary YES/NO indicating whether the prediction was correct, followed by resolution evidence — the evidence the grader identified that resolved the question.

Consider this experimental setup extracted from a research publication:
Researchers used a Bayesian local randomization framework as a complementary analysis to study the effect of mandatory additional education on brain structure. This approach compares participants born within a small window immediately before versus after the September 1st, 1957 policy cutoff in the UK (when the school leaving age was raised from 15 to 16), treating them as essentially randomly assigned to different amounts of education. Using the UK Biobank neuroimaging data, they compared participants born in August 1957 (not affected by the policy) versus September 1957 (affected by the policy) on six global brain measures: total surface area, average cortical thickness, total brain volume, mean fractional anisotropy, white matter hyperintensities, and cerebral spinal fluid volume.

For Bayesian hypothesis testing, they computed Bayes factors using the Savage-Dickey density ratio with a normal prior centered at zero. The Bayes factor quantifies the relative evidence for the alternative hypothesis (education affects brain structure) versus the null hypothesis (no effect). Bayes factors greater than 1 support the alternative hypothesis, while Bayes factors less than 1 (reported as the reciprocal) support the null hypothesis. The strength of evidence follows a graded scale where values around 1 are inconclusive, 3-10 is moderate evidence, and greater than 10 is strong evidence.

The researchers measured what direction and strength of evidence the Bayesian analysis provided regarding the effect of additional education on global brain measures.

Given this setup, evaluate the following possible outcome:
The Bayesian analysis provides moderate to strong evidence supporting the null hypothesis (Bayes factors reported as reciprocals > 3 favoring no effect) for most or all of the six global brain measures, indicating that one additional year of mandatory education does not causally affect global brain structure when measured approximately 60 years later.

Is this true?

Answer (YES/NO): YES